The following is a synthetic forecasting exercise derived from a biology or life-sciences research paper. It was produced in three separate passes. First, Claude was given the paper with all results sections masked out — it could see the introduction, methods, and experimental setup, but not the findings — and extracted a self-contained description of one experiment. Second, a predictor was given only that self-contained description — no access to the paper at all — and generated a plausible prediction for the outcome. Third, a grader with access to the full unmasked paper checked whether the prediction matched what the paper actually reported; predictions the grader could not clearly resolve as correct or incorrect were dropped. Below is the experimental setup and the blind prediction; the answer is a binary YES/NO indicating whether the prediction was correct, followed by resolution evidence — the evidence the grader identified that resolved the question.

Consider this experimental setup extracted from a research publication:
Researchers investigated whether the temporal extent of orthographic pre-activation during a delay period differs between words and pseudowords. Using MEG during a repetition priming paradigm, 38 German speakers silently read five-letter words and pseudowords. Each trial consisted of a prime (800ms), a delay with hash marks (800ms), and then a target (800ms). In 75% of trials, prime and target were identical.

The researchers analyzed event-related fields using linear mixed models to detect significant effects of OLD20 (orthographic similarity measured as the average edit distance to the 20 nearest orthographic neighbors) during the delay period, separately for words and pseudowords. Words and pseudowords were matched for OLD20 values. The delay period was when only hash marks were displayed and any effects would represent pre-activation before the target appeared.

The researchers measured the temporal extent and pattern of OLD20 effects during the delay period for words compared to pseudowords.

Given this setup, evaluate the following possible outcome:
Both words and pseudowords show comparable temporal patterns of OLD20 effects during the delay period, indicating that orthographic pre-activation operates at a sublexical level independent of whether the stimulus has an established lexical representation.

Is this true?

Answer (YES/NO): NO